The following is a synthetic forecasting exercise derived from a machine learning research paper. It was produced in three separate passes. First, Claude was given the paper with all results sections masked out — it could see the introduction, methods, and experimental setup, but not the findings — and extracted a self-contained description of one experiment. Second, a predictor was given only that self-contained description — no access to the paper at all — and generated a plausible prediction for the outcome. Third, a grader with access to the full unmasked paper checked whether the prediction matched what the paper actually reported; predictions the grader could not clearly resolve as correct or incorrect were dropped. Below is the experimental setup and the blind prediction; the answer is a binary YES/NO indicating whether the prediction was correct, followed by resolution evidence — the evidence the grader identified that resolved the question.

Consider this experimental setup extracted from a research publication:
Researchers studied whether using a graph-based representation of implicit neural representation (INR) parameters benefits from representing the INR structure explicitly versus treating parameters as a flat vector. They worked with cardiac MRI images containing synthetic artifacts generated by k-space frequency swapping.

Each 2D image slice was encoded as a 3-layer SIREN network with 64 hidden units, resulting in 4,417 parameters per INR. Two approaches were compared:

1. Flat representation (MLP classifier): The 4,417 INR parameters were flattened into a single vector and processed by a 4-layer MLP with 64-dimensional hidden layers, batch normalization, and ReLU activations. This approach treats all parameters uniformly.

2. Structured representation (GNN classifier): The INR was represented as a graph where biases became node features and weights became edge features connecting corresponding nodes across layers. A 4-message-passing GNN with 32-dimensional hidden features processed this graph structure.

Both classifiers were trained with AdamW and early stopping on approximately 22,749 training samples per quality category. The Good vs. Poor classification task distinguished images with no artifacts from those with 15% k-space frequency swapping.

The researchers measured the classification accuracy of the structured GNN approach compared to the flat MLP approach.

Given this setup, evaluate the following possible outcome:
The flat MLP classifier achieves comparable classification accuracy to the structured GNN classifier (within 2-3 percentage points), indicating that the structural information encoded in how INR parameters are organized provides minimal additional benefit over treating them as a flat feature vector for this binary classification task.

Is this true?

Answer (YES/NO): YES